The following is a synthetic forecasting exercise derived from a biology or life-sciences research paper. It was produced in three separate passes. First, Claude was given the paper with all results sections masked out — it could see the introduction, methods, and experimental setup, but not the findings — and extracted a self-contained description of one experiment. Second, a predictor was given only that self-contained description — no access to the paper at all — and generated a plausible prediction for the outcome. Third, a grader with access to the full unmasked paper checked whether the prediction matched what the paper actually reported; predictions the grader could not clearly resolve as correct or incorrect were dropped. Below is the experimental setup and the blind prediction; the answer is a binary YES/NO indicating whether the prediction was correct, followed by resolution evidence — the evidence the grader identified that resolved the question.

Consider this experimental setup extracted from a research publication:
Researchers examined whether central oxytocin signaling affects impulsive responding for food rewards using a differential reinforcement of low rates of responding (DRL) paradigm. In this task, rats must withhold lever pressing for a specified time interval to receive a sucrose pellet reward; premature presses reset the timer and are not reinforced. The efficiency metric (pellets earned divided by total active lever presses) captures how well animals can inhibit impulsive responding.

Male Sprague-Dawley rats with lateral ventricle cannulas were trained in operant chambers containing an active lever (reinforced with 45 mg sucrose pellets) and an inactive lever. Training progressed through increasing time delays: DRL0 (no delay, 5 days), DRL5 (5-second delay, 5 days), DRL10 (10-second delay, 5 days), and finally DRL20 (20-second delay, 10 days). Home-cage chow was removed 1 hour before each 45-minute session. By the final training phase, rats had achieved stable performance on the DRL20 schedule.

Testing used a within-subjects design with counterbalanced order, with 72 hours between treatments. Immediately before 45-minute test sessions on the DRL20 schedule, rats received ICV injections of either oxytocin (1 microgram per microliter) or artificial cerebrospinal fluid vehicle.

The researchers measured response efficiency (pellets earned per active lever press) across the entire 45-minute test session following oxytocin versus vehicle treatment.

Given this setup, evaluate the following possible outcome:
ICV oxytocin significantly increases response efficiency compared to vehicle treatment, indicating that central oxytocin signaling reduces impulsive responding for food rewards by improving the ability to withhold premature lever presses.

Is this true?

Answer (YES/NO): YES